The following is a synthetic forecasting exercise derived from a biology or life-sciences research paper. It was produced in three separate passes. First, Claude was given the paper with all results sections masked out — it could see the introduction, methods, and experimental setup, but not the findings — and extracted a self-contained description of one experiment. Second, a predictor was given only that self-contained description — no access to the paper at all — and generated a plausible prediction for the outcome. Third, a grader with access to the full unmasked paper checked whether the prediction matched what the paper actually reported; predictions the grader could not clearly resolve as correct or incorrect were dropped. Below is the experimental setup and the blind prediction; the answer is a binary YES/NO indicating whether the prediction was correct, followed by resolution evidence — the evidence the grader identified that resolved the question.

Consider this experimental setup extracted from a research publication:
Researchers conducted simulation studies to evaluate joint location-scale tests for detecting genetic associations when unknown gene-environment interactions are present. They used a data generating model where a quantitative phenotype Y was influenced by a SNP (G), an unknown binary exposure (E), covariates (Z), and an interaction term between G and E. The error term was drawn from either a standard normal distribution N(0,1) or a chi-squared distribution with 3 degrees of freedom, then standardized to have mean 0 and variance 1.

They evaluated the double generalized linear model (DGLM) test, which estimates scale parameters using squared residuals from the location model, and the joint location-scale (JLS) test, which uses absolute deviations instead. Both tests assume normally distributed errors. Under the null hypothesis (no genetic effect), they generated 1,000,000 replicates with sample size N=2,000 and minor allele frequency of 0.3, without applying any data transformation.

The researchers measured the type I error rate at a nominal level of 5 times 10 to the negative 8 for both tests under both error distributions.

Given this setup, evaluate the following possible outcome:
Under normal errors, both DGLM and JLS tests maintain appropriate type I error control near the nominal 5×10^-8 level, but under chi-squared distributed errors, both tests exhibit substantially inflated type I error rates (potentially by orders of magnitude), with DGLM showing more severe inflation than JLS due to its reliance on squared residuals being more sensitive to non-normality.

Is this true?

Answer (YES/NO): NO